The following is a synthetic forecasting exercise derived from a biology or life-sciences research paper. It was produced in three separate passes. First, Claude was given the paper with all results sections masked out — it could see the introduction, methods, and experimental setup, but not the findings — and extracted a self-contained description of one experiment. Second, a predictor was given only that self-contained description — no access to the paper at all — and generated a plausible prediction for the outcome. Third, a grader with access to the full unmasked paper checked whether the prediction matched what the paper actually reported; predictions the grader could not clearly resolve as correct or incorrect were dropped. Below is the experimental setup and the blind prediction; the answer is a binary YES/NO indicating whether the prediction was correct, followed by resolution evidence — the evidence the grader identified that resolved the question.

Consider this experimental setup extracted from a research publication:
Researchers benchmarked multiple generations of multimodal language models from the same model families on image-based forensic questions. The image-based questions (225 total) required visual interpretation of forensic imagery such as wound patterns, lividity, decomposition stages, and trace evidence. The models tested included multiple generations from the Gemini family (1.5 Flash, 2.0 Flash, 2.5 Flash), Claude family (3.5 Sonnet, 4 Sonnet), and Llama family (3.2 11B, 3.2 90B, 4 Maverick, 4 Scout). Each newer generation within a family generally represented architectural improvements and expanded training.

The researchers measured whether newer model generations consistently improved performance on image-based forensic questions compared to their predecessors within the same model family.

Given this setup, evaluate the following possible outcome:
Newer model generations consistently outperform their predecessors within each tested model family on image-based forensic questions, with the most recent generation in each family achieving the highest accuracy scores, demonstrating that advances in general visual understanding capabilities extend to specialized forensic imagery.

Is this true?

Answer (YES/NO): NO